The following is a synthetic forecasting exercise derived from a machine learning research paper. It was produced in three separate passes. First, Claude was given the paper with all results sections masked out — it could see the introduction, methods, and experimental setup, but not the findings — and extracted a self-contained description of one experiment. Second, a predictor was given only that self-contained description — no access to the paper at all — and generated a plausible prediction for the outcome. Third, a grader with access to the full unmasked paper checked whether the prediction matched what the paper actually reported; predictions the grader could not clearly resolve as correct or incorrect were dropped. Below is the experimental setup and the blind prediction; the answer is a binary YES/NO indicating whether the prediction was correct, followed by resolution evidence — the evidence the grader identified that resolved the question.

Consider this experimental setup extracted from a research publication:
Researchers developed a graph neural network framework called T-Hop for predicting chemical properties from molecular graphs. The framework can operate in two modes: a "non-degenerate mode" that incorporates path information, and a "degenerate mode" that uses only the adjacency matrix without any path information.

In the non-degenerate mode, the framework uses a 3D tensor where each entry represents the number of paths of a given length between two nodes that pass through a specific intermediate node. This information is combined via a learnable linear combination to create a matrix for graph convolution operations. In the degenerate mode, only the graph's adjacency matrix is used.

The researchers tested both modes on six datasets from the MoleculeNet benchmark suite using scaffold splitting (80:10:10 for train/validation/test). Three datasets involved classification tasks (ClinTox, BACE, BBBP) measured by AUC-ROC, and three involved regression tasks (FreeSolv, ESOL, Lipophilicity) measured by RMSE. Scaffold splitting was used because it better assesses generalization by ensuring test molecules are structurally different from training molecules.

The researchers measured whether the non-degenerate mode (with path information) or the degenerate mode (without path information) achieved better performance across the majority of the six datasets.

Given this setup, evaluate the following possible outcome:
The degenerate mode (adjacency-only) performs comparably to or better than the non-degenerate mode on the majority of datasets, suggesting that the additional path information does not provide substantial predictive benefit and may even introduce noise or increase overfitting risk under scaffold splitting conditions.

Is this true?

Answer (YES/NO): YES